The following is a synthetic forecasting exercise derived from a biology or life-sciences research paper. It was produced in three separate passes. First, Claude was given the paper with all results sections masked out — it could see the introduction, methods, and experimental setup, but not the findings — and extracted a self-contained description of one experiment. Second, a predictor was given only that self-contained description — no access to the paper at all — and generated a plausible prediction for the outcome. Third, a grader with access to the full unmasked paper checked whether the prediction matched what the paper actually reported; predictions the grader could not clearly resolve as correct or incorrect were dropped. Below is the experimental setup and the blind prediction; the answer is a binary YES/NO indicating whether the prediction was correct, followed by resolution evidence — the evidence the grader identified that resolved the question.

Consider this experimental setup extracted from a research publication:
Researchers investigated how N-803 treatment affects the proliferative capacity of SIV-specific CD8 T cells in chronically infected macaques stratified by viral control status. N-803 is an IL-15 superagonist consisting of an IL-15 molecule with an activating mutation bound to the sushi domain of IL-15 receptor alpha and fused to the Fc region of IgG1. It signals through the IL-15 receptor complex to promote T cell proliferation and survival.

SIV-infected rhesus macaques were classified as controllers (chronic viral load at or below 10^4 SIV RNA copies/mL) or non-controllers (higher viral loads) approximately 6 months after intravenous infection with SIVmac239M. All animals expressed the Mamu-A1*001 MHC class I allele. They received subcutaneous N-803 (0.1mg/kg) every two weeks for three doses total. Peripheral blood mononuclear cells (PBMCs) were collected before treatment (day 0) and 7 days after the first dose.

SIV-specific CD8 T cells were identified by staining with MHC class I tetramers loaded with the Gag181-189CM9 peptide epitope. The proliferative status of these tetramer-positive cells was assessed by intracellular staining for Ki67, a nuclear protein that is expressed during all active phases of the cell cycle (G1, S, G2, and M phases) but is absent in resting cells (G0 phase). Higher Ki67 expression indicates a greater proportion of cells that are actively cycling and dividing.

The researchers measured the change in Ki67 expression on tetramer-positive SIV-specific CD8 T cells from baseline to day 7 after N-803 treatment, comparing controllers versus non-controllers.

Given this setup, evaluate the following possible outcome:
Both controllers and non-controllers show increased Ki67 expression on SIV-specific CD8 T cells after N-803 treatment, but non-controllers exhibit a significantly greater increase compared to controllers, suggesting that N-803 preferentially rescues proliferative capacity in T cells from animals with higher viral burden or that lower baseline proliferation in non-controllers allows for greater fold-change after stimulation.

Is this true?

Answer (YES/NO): NO